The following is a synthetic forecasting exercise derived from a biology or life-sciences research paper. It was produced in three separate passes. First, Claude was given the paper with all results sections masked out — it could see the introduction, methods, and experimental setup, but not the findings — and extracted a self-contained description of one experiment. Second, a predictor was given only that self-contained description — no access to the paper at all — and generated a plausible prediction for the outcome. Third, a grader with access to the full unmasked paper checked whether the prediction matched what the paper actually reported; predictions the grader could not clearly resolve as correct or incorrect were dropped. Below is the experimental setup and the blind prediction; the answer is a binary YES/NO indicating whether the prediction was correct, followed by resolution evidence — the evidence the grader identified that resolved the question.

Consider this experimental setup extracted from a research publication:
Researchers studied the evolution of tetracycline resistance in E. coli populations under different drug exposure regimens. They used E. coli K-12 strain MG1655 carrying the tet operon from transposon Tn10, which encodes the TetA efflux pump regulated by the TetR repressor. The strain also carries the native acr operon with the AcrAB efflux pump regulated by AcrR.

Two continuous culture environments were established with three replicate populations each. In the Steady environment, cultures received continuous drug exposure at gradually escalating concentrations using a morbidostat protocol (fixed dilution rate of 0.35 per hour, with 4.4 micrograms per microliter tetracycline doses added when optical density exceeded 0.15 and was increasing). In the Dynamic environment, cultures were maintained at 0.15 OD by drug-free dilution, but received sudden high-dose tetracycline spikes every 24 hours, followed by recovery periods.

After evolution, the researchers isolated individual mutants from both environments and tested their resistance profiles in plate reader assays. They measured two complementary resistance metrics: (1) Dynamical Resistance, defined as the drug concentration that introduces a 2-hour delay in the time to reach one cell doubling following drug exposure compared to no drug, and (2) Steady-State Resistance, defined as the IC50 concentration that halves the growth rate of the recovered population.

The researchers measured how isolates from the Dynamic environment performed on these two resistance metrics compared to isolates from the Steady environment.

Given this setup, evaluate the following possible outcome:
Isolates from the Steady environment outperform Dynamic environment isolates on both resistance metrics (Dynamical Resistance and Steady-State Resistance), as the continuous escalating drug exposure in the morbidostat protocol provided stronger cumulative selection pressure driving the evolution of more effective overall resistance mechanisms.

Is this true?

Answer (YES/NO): NO